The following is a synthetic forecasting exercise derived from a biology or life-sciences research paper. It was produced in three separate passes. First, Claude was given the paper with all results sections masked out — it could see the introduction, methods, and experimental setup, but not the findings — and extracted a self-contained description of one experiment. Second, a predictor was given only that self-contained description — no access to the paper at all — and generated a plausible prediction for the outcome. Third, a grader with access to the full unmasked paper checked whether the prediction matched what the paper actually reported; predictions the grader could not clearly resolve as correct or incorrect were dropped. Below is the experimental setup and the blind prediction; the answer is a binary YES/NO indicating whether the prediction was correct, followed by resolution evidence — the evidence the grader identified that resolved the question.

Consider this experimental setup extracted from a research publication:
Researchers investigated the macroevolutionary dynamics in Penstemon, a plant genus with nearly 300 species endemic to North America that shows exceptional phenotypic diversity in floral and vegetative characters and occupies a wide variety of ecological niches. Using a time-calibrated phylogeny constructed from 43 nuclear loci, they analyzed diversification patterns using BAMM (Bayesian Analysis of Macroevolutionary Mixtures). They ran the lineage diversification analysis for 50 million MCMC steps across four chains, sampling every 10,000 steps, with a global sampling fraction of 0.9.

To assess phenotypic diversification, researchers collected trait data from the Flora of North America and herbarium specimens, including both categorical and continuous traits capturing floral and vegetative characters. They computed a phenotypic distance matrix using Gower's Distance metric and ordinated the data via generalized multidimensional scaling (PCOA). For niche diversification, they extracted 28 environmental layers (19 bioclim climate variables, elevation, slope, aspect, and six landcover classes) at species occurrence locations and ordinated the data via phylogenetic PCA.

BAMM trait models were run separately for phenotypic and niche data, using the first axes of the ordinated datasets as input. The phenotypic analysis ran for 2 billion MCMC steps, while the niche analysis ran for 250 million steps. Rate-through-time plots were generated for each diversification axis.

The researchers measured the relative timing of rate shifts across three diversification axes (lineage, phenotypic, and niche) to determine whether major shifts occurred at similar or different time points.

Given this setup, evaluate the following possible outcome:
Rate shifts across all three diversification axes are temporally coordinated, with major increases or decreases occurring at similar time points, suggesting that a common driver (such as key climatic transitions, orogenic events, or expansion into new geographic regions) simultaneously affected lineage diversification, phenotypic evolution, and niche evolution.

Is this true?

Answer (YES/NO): NO